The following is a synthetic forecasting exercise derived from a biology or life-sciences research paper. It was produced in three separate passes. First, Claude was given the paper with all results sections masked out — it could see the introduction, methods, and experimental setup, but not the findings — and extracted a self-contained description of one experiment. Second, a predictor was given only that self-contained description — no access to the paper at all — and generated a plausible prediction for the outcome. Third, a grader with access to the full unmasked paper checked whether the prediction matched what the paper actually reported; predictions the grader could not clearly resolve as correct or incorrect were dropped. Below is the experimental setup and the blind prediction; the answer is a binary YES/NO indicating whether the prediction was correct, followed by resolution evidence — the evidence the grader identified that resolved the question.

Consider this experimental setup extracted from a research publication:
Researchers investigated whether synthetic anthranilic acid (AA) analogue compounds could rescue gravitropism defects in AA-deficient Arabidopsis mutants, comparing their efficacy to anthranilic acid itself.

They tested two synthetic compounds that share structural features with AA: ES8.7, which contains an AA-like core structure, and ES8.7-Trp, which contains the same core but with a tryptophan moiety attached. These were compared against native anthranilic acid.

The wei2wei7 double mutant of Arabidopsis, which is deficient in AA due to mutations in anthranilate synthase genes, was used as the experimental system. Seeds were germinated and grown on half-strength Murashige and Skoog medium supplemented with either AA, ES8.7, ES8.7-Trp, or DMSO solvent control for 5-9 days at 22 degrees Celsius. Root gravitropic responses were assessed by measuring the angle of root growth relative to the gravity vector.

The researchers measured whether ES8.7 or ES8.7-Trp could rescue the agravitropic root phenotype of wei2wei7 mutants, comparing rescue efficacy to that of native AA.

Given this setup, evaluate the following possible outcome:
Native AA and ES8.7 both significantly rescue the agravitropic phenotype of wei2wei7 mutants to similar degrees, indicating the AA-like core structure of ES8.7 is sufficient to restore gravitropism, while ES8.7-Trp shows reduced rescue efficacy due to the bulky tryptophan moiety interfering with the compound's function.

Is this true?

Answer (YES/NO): NO